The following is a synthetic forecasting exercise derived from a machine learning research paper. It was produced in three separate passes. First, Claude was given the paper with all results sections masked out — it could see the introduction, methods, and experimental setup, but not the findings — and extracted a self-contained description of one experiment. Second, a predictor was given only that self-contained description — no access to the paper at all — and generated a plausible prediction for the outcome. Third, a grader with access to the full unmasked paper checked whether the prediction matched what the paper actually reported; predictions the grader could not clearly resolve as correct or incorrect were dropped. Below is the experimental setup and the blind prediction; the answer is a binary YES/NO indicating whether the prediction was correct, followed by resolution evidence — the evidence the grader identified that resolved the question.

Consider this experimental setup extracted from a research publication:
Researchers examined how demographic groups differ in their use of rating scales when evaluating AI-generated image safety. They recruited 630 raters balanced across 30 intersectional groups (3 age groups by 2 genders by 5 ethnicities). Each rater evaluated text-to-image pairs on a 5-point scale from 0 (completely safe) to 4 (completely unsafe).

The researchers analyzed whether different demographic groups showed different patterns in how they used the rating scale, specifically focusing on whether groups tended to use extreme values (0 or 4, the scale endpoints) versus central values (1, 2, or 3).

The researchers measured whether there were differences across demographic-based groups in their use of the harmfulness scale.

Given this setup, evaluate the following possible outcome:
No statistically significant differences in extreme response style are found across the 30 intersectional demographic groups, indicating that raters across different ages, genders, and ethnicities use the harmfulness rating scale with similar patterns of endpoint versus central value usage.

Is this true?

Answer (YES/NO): NO